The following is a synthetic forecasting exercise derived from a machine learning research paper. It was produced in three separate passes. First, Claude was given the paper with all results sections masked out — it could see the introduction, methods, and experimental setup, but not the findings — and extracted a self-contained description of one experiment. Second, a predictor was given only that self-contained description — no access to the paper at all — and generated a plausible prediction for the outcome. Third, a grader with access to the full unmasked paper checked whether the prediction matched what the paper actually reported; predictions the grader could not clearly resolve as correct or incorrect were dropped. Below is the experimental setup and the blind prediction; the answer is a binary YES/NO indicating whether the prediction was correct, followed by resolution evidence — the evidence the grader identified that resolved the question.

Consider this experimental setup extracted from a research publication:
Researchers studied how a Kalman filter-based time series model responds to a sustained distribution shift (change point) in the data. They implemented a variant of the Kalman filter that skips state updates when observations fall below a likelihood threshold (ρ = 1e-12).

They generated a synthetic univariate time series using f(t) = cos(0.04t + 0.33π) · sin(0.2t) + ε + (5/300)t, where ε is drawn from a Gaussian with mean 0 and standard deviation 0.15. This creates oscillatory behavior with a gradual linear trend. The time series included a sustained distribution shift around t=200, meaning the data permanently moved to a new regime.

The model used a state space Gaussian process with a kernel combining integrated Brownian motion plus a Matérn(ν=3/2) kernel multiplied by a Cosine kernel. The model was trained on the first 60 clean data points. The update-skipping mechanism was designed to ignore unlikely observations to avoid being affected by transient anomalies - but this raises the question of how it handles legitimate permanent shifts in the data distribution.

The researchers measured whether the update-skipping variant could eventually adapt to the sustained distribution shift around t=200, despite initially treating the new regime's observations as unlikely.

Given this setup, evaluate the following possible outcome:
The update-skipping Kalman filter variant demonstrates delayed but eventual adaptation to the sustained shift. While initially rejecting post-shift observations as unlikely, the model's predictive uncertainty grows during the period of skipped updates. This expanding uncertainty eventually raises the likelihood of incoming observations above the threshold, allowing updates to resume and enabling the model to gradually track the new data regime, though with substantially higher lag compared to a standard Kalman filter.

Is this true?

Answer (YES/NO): YES